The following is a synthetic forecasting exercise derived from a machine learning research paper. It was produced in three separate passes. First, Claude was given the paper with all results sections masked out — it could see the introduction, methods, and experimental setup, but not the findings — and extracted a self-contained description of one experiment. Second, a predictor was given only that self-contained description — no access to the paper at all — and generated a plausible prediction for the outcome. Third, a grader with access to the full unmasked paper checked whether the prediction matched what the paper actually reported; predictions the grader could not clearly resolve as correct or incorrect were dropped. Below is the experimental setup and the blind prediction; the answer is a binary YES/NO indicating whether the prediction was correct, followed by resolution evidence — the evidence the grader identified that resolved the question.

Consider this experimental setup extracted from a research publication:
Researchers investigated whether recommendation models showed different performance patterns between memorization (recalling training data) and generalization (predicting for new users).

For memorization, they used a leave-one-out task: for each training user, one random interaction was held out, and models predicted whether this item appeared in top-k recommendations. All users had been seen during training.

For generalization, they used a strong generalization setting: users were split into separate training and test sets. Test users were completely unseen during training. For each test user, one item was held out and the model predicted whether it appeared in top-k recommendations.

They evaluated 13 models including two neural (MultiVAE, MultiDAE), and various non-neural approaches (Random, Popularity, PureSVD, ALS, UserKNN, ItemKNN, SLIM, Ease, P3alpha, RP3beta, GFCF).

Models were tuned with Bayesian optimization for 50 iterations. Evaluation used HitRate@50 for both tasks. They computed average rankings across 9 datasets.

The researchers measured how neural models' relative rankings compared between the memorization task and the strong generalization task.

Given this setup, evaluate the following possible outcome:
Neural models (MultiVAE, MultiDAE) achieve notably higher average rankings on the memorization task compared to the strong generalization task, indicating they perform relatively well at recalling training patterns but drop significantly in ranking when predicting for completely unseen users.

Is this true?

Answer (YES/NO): NO